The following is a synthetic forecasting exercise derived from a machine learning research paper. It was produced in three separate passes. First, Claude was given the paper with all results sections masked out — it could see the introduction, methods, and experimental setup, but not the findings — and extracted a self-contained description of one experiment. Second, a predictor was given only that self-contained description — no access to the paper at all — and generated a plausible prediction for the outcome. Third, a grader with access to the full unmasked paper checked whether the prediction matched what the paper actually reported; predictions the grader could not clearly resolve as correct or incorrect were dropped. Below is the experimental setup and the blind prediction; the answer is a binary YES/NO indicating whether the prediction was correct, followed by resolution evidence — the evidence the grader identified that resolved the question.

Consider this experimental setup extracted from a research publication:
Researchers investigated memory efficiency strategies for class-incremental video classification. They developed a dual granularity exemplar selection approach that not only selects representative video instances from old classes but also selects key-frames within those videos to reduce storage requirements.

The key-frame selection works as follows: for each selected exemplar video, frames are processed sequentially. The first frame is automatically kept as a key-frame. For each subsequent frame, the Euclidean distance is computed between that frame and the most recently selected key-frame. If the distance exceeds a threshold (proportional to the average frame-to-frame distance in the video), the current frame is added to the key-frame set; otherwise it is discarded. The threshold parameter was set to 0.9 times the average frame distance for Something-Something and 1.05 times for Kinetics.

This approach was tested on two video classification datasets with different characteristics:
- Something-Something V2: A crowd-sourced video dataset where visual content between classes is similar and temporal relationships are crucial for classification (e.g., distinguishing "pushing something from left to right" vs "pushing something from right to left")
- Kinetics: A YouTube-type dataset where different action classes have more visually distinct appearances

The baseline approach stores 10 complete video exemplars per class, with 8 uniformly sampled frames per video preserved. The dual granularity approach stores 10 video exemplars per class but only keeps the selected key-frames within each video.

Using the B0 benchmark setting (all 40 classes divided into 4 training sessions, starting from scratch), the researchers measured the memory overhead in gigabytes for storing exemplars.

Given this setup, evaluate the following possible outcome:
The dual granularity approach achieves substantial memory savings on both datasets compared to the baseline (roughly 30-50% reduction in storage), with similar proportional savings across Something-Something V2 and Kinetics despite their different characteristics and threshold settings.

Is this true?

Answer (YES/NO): NO